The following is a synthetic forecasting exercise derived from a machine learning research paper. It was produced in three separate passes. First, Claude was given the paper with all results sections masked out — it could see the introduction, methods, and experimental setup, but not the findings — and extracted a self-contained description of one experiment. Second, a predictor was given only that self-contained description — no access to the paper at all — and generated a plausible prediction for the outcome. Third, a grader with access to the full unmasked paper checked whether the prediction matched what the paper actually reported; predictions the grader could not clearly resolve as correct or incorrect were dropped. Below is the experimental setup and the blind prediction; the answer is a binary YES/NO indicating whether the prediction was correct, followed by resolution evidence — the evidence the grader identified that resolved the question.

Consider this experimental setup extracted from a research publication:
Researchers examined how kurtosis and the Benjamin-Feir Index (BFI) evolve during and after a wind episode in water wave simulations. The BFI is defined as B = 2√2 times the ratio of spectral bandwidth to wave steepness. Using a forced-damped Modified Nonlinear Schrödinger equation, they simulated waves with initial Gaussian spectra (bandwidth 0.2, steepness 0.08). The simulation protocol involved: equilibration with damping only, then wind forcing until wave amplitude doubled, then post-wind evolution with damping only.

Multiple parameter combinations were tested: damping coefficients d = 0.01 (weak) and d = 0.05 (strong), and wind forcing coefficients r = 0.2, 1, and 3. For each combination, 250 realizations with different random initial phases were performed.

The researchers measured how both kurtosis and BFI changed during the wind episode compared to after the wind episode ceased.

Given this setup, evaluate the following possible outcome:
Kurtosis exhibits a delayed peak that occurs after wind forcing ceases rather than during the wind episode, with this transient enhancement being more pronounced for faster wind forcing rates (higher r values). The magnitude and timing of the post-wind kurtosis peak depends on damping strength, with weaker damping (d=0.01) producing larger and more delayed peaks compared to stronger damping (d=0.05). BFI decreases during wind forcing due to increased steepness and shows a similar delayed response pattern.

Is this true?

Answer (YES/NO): NO